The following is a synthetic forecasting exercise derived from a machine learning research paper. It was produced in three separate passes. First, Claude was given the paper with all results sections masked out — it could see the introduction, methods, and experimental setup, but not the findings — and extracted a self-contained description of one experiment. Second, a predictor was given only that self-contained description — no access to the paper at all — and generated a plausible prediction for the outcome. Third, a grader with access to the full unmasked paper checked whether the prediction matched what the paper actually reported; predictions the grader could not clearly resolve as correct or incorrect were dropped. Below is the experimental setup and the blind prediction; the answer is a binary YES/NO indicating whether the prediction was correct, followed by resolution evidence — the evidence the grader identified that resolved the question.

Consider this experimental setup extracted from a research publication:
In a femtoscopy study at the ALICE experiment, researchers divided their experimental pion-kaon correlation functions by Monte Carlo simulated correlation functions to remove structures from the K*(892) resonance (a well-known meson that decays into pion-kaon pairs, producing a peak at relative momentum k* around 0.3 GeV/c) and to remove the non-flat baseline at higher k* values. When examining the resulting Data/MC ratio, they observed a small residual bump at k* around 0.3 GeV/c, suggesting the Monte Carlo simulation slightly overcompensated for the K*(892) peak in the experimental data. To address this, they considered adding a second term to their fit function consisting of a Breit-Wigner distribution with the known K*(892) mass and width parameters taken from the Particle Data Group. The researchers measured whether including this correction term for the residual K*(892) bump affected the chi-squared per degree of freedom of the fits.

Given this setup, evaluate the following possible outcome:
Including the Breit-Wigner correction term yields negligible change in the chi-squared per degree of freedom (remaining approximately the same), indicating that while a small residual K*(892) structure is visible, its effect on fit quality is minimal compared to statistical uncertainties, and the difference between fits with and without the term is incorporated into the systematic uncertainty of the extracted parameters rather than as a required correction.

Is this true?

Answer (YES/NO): NO